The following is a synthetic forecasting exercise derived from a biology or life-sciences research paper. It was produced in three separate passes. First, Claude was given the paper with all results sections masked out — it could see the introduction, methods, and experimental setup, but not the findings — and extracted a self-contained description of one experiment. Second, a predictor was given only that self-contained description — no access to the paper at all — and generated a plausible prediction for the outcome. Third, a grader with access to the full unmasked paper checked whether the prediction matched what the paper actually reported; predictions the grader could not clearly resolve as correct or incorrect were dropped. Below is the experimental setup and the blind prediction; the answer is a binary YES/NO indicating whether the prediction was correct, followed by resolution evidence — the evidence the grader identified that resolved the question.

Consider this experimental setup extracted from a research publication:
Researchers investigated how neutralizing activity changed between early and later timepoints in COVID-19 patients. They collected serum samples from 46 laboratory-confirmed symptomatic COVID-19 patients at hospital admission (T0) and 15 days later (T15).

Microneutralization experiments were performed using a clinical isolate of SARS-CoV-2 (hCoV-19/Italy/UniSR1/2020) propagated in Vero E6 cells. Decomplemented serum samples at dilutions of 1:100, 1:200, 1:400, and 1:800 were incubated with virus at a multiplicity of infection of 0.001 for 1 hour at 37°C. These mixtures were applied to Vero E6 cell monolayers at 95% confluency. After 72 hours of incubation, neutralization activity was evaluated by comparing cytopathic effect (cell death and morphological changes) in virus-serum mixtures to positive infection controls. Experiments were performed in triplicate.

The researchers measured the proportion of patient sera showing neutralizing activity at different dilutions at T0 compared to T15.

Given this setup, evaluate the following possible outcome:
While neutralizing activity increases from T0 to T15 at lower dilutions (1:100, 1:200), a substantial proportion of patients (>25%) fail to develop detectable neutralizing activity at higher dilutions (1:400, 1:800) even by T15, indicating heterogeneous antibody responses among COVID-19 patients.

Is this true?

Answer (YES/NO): YES